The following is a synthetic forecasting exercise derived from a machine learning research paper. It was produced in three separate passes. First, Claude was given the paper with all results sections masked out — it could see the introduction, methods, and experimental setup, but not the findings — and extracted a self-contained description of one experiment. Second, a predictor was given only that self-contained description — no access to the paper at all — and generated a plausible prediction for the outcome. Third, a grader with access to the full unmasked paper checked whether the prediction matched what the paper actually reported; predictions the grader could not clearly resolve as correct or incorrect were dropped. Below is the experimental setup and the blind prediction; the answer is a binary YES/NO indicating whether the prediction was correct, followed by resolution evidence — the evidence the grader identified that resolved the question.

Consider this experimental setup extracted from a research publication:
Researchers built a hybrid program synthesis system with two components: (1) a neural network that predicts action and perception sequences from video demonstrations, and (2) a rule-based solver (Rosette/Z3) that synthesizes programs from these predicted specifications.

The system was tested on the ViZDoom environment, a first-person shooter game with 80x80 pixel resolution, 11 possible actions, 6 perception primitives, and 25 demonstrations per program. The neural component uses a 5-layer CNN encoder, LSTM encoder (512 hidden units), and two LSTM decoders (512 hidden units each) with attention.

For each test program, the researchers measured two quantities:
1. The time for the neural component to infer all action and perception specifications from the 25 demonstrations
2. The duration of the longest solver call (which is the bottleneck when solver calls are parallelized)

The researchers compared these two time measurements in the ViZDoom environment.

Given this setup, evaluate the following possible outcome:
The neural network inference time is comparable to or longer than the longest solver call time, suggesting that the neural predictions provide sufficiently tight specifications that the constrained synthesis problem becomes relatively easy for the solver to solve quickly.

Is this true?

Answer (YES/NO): YES